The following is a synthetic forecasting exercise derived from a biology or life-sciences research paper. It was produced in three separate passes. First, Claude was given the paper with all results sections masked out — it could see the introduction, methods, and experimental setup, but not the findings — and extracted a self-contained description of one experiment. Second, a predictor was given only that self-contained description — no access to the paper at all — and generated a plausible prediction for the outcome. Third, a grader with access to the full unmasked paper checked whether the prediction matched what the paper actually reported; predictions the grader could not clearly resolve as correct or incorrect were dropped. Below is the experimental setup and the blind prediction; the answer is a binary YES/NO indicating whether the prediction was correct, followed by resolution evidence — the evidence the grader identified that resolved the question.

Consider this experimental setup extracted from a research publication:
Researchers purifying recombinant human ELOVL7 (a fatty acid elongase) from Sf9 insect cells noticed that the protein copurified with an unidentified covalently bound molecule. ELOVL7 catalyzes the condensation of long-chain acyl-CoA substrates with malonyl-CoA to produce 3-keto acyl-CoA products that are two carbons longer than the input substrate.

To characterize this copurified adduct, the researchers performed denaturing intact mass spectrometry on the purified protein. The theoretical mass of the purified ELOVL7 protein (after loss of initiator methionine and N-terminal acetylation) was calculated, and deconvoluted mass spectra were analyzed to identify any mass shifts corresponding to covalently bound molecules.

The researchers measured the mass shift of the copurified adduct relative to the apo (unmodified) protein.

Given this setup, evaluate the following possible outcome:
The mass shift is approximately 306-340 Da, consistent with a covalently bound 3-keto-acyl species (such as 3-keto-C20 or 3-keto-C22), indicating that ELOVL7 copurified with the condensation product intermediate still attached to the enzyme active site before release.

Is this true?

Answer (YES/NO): NO